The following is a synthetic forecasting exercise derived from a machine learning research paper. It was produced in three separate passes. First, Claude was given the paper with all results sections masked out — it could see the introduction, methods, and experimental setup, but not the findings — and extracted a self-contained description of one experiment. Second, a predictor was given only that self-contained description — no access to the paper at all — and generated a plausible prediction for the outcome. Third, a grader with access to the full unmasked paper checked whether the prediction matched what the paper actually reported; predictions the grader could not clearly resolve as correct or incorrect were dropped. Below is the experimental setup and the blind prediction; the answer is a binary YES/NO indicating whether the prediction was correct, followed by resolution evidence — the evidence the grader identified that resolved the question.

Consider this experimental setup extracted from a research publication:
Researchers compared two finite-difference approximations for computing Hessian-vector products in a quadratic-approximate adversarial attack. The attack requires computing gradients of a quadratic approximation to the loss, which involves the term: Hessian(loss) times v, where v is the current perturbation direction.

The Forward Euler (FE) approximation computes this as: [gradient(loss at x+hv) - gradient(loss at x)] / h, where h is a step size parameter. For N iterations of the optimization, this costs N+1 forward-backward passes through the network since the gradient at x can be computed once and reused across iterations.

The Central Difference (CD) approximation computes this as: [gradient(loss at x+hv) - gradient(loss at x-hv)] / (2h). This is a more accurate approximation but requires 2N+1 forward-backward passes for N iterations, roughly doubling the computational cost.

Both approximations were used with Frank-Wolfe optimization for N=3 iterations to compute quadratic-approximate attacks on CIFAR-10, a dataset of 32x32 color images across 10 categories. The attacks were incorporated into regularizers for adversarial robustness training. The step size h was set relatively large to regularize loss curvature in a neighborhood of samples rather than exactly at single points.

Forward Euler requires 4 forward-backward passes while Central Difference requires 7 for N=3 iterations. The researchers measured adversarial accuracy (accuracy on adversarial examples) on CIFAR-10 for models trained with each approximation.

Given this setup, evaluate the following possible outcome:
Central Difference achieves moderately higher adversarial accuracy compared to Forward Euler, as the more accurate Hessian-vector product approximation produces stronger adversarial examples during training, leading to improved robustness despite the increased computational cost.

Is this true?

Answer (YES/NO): NO